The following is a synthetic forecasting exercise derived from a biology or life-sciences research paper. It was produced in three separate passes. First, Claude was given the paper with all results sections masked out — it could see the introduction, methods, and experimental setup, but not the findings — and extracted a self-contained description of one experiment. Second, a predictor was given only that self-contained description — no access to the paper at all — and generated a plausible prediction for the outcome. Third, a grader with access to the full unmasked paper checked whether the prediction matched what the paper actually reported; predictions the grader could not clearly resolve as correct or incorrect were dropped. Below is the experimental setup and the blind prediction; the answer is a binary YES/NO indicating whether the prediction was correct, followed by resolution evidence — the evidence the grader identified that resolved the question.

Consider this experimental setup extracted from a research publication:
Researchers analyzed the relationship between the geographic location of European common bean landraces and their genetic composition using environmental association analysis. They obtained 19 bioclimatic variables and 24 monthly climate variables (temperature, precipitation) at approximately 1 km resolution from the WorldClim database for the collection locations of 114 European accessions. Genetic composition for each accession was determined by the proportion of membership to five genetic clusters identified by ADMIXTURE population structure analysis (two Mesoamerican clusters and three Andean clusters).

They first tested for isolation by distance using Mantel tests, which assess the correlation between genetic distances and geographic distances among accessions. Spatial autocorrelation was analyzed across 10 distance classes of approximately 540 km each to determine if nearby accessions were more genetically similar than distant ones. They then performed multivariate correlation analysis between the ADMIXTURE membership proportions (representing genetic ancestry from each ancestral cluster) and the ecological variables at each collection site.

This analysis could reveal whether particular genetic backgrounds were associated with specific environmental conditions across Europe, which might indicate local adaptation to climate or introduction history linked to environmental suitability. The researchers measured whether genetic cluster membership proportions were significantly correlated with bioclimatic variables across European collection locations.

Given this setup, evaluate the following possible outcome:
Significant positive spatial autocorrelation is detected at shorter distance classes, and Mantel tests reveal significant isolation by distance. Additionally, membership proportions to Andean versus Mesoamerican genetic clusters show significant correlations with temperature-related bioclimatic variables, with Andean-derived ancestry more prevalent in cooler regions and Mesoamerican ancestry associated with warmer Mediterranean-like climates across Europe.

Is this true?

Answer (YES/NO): NO